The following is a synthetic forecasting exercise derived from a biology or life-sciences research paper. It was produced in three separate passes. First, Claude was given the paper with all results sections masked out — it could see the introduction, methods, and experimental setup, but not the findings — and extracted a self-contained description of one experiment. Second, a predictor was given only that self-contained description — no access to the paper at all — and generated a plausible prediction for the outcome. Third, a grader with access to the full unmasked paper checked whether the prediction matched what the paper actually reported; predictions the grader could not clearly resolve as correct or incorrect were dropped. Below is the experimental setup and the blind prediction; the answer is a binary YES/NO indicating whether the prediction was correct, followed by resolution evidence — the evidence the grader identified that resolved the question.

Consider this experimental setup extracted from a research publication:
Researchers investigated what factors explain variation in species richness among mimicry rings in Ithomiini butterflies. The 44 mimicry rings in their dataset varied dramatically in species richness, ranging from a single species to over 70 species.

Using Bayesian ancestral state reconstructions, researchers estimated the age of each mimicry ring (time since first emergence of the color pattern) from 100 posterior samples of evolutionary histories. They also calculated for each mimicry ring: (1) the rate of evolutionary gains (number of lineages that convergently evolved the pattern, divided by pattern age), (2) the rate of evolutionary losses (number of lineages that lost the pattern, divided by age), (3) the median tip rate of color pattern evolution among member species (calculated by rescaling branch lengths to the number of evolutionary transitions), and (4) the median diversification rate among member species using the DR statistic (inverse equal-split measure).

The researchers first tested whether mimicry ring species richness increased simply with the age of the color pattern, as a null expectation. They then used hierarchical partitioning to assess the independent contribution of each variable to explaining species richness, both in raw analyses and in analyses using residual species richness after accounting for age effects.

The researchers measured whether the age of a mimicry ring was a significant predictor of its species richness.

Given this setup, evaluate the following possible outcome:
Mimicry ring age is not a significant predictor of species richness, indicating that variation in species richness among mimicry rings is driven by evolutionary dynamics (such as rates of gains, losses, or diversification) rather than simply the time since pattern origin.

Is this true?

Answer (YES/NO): NO